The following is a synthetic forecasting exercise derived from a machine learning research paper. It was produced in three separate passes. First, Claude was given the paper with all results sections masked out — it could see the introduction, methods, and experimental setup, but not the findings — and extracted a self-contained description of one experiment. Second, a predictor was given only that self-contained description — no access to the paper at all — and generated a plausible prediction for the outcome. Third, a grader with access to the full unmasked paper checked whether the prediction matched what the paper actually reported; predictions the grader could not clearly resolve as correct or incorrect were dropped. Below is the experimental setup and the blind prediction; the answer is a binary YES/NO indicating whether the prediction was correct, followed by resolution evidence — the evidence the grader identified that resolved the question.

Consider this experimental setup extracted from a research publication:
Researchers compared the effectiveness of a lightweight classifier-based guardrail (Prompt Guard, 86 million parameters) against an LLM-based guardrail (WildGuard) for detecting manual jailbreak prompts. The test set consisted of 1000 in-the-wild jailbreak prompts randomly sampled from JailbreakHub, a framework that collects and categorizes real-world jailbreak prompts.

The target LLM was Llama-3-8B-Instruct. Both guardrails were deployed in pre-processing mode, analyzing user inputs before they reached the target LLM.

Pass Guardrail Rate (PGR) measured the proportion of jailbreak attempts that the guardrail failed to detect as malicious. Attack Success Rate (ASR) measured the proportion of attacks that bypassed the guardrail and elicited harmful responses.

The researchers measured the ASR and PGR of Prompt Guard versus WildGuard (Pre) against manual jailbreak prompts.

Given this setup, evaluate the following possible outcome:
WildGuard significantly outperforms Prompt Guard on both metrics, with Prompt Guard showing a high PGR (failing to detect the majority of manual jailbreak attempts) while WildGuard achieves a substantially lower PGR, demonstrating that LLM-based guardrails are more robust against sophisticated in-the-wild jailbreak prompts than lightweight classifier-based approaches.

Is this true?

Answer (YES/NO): NO